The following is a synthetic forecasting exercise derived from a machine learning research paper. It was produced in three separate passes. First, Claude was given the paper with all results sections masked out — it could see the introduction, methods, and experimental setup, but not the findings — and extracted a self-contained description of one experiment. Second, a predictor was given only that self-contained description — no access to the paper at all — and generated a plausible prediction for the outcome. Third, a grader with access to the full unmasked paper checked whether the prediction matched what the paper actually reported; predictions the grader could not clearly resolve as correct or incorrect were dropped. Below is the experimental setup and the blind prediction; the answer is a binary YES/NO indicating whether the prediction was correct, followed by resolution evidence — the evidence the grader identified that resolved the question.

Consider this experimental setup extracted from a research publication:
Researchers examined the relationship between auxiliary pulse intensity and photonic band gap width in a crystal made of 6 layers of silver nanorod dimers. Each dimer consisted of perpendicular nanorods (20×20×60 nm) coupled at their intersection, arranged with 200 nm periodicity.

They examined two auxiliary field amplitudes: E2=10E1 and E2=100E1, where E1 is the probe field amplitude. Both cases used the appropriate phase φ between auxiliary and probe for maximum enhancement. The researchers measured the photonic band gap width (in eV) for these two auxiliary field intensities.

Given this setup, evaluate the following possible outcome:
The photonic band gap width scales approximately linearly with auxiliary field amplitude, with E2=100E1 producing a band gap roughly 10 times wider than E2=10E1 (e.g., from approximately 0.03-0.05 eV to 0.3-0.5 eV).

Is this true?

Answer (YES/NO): NO